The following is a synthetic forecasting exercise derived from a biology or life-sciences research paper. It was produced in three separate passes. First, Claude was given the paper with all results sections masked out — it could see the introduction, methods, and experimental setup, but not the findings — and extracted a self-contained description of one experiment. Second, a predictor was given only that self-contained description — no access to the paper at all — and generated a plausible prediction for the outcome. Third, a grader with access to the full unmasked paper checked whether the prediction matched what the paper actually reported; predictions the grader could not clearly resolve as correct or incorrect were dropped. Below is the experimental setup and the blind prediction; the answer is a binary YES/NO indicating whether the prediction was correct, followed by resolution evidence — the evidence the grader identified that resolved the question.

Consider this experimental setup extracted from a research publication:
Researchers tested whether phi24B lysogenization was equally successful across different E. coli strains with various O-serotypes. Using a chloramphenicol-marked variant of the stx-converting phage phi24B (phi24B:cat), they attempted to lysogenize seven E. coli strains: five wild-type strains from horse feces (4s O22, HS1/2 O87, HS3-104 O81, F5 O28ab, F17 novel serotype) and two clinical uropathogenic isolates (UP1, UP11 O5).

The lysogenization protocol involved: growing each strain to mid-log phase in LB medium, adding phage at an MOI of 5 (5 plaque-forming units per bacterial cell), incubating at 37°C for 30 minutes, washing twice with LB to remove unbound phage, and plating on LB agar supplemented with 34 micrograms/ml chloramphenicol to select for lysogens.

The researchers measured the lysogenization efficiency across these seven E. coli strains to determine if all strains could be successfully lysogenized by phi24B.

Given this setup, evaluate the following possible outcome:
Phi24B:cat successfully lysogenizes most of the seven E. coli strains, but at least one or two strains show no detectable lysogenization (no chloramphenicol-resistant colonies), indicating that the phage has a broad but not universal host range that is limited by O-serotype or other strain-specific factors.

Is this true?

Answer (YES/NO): YES